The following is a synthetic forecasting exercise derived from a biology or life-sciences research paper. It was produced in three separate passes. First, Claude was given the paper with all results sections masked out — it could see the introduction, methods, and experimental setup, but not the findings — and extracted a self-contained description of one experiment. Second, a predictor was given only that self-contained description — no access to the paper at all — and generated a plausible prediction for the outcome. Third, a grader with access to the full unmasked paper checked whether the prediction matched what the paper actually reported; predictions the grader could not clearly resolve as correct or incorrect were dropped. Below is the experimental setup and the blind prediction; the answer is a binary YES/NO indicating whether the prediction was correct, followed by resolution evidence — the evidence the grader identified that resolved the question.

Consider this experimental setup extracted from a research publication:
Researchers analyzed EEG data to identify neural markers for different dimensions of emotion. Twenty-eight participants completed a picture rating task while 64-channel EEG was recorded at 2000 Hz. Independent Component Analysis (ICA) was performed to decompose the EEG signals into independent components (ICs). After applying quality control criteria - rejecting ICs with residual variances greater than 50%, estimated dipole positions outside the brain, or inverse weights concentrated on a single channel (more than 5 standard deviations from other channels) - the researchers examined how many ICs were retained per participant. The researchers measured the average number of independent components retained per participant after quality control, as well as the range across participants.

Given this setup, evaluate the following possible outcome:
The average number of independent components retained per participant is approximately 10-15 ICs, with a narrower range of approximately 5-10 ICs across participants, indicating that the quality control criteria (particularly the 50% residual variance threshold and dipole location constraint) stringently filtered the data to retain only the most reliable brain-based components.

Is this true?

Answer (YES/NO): NO